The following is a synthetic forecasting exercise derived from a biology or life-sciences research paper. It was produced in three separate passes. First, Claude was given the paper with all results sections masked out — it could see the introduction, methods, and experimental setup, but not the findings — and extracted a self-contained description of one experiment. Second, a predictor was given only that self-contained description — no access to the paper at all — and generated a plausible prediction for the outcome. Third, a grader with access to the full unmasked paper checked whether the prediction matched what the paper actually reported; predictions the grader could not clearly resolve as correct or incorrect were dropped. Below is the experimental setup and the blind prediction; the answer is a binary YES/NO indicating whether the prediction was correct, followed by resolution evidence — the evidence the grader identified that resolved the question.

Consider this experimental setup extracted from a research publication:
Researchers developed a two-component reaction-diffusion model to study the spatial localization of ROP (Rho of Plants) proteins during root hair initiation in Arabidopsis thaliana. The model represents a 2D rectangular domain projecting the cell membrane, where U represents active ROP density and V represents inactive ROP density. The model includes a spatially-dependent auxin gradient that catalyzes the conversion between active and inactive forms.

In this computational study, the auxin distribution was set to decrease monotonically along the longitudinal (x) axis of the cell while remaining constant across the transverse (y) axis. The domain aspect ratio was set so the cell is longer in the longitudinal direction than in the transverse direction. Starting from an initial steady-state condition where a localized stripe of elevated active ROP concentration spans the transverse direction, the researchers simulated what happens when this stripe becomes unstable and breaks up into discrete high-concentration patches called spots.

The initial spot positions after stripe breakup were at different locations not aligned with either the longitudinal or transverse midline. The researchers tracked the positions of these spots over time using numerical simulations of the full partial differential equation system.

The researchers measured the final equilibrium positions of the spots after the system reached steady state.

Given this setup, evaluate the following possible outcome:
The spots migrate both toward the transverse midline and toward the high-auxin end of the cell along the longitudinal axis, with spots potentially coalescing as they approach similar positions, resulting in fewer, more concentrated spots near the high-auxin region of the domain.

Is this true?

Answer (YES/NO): NO